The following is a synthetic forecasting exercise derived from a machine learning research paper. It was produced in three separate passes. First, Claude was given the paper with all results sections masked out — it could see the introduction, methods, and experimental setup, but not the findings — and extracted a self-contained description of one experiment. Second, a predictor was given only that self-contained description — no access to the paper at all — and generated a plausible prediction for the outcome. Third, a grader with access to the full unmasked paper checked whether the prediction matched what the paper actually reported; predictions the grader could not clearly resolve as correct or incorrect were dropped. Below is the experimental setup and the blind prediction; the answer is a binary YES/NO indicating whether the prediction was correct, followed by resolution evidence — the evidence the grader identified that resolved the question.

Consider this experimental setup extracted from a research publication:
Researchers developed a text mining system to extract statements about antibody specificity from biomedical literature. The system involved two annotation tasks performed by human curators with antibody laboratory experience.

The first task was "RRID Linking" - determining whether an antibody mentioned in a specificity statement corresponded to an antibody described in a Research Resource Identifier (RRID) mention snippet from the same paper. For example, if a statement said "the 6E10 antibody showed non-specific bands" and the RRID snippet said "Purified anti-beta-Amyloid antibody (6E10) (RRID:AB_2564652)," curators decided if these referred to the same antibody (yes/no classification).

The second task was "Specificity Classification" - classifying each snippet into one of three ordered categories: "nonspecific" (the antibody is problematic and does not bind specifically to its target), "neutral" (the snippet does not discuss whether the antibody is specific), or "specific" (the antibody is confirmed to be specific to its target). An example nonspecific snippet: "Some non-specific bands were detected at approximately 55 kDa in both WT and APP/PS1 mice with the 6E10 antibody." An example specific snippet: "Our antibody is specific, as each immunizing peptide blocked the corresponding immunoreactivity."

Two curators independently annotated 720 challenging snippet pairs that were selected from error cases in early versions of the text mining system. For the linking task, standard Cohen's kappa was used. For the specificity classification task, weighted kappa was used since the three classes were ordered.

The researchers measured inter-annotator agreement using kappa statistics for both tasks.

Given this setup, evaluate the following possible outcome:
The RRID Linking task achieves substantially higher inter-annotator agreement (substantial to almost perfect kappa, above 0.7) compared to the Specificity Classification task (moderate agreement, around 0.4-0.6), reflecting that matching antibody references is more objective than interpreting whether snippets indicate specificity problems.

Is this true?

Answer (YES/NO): NO